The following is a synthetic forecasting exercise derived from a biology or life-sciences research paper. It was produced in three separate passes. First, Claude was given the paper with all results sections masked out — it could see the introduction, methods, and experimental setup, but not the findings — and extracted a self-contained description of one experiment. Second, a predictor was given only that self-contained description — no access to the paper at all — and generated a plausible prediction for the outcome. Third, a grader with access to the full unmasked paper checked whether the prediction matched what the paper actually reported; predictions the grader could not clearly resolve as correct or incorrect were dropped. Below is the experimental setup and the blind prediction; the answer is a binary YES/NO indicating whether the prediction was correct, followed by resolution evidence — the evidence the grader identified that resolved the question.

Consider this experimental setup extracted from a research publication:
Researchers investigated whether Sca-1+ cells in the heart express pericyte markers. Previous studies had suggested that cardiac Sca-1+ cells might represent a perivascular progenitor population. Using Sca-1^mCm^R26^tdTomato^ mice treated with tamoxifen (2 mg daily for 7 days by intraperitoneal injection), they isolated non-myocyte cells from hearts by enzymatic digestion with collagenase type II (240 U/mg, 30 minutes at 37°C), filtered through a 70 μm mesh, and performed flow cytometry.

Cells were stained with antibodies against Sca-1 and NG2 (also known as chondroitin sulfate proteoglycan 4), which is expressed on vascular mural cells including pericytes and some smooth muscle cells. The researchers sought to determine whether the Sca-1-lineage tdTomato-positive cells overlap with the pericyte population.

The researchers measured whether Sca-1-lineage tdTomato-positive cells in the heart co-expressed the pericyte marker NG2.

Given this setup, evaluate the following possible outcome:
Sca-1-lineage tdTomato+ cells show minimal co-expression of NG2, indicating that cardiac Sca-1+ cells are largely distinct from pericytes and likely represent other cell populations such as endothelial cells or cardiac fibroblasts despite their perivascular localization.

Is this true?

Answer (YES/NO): YES